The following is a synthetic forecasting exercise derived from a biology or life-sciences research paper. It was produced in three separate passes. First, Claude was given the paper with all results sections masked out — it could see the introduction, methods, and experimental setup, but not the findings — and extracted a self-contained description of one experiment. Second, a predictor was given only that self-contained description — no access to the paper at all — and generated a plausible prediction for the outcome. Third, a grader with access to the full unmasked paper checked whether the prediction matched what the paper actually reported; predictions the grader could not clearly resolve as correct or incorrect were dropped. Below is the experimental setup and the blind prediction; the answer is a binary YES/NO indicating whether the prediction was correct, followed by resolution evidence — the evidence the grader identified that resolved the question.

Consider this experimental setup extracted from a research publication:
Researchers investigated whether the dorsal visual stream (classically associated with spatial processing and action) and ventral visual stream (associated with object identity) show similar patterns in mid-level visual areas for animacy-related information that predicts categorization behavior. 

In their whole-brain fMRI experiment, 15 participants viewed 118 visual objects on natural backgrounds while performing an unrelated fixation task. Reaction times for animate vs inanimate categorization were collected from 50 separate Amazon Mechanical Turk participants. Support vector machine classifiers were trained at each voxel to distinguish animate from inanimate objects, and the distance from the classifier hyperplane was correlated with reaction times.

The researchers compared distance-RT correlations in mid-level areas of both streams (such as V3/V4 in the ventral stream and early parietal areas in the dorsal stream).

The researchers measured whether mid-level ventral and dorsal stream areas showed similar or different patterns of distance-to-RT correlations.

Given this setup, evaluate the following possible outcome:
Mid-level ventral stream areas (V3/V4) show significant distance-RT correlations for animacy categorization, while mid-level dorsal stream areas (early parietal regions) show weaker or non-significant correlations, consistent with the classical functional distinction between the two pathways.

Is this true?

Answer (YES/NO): NO